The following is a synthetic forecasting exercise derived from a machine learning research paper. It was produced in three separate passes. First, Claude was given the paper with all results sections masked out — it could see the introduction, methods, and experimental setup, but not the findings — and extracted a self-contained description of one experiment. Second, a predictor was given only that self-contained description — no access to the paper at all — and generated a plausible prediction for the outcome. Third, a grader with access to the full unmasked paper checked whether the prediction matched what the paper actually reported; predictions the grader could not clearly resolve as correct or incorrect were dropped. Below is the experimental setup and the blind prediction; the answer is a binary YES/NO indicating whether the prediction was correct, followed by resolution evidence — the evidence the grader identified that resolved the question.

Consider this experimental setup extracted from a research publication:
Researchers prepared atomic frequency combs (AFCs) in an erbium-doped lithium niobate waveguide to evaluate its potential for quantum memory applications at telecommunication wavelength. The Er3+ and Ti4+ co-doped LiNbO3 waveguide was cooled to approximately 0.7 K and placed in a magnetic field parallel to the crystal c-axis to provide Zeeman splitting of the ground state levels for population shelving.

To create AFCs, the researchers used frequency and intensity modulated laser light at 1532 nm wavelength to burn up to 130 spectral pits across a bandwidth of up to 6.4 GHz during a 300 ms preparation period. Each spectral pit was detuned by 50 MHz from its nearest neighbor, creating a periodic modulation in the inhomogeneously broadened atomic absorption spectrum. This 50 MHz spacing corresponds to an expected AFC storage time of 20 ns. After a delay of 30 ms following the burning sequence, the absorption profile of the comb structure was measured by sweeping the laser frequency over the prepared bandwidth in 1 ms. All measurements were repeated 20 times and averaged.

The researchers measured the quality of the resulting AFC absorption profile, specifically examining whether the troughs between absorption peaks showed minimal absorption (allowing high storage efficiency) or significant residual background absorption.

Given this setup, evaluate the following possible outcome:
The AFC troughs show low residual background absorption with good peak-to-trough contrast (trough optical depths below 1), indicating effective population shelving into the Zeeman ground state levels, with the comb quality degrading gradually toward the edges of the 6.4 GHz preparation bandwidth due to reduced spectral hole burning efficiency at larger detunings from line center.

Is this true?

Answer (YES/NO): NO